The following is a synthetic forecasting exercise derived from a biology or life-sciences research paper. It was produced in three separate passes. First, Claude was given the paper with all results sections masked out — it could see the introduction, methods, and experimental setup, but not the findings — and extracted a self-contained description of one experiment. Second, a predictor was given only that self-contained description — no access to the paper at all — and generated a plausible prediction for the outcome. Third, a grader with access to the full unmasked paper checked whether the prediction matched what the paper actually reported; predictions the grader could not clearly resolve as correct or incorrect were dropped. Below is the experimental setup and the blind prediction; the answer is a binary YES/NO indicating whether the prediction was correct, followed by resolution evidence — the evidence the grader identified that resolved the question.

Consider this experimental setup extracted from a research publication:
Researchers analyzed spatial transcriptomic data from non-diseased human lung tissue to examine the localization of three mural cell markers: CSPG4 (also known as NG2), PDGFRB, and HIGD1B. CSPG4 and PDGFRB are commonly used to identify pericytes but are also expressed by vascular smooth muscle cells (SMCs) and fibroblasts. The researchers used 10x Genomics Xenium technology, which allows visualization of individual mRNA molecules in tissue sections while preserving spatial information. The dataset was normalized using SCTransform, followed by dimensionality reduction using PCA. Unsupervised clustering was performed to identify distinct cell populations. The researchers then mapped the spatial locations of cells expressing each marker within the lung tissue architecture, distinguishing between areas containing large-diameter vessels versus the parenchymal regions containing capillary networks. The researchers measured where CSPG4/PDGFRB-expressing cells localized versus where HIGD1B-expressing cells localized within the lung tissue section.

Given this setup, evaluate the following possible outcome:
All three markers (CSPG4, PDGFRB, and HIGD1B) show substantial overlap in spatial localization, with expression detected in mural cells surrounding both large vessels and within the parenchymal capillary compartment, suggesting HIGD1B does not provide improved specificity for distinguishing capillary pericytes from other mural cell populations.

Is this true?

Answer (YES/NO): NO